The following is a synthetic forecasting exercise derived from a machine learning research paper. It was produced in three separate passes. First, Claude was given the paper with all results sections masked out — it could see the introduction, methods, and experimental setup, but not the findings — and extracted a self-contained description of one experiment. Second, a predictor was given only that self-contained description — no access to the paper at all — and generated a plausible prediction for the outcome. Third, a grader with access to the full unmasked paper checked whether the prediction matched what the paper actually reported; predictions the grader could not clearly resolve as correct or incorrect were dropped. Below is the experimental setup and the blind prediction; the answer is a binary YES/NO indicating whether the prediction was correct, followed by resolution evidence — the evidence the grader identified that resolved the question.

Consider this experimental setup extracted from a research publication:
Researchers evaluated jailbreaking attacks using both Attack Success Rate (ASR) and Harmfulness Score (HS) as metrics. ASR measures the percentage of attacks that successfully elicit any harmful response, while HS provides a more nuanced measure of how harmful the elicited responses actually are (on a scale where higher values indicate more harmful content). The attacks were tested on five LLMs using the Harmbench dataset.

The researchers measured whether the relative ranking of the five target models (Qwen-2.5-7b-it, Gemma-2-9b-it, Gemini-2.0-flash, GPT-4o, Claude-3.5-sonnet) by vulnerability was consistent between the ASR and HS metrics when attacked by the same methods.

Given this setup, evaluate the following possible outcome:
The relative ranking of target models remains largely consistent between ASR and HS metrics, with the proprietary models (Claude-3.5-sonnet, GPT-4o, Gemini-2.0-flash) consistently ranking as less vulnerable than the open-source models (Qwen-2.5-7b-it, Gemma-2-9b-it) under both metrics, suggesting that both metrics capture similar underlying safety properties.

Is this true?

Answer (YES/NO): NO